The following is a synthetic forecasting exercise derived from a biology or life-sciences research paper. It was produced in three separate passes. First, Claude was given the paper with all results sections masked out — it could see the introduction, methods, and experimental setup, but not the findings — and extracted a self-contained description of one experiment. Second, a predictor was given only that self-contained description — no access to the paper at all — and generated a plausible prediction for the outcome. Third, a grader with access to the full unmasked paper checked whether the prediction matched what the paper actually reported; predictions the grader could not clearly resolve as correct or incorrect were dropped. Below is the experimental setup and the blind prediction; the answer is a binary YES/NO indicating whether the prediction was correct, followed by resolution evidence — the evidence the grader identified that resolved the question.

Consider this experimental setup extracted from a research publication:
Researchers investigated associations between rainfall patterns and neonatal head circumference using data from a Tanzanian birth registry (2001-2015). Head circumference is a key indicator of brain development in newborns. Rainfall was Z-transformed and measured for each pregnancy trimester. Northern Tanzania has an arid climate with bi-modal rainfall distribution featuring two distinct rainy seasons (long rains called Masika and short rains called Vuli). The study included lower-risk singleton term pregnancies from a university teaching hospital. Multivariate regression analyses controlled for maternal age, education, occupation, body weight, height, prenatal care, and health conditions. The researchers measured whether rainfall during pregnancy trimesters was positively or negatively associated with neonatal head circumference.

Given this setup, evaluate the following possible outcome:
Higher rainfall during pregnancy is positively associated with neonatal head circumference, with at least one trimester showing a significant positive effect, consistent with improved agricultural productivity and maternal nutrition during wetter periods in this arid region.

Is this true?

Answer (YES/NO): NO